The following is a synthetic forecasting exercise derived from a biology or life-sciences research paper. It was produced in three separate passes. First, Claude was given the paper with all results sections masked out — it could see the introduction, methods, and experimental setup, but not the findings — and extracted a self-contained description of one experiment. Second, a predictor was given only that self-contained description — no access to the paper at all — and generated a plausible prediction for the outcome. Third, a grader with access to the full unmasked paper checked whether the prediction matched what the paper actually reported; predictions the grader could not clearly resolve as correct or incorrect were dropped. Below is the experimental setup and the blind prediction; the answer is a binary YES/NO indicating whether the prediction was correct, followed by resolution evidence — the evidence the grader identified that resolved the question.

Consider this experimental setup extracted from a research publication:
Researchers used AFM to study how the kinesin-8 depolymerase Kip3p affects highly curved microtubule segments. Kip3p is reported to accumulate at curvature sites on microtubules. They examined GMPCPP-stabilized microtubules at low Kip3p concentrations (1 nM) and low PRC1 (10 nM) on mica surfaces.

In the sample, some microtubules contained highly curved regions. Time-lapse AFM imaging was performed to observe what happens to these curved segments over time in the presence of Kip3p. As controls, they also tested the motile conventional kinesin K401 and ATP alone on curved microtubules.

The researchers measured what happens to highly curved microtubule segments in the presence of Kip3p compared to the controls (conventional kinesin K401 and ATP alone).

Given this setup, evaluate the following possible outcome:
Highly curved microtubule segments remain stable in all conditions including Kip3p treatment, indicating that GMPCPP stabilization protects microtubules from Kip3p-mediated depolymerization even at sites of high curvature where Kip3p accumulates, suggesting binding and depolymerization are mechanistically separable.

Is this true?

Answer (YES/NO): NO